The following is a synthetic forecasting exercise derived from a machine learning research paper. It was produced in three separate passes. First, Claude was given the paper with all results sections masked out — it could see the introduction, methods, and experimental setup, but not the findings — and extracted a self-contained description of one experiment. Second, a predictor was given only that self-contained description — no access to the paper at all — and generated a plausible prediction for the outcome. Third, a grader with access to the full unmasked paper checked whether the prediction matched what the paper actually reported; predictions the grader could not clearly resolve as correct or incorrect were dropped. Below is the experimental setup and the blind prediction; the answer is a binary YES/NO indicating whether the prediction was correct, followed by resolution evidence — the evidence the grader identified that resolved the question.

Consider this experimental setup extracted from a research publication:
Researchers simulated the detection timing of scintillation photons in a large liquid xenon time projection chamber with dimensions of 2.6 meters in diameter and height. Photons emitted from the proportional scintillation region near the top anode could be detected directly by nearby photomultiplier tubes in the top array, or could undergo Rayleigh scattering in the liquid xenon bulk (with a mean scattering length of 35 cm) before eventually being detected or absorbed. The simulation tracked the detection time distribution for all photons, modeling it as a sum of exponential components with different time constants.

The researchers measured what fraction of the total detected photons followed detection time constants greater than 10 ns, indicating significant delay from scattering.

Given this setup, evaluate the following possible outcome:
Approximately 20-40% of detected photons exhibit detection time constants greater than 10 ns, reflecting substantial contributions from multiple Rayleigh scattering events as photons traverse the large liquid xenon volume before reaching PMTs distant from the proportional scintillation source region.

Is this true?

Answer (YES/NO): YES